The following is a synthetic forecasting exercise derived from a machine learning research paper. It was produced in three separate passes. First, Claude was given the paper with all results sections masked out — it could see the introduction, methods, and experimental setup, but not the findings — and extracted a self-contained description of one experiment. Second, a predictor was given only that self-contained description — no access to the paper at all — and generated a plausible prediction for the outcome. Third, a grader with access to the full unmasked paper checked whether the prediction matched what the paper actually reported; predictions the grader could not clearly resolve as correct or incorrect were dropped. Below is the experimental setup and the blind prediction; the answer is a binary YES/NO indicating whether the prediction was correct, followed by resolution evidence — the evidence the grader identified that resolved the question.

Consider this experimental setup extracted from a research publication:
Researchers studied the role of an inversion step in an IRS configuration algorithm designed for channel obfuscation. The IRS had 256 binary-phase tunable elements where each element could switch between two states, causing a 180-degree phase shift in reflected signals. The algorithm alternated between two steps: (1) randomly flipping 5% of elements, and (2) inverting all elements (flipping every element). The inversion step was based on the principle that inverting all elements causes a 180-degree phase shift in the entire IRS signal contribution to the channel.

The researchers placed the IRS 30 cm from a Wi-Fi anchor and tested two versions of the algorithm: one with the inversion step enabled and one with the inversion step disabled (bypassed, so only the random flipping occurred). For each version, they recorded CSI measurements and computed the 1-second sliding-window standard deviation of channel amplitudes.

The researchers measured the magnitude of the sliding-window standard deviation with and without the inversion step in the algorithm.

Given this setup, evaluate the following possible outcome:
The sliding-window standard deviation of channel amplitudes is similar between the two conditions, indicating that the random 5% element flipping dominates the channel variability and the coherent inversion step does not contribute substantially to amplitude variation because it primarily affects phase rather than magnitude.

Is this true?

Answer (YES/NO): NO